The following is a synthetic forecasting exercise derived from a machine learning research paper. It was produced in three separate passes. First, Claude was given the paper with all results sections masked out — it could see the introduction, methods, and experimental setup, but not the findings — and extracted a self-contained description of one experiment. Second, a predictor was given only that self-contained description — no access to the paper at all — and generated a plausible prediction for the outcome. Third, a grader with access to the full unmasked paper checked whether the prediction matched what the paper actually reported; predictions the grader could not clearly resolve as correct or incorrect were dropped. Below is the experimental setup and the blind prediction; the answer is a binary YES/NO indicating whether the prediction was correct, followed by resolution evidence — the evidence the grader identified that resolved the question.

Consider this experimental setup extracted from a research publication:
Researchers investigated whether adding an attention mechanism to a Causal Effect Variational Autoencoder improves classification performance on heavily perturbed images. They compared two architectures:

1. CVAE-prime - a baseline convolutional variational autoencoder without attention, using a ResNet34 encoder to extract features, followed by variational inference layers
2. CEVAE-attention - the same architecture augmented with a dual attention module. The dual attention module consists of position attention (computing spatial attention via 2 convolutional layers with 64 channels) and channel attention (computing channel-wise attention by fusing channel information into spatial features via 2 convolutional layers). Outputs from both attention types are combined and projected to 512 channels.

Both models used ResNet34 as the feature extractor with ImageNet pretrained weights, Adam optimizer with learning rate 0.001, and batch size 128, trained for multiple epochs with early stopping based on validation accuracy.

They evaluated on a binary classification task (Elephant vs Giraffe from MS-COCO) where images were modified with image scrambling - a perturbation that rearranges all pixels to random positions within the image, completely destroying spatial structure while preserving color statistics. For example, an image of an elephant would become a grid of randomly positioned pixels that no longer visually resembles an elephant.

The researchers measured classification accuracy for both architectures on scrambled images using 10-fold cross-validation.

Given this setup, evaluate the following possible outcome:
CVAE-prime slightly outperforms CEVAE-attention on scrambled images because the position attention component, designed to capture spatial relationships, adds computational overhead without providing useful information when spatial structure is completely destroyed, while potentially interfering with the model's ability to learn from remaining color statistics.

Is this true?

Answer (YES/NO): NO